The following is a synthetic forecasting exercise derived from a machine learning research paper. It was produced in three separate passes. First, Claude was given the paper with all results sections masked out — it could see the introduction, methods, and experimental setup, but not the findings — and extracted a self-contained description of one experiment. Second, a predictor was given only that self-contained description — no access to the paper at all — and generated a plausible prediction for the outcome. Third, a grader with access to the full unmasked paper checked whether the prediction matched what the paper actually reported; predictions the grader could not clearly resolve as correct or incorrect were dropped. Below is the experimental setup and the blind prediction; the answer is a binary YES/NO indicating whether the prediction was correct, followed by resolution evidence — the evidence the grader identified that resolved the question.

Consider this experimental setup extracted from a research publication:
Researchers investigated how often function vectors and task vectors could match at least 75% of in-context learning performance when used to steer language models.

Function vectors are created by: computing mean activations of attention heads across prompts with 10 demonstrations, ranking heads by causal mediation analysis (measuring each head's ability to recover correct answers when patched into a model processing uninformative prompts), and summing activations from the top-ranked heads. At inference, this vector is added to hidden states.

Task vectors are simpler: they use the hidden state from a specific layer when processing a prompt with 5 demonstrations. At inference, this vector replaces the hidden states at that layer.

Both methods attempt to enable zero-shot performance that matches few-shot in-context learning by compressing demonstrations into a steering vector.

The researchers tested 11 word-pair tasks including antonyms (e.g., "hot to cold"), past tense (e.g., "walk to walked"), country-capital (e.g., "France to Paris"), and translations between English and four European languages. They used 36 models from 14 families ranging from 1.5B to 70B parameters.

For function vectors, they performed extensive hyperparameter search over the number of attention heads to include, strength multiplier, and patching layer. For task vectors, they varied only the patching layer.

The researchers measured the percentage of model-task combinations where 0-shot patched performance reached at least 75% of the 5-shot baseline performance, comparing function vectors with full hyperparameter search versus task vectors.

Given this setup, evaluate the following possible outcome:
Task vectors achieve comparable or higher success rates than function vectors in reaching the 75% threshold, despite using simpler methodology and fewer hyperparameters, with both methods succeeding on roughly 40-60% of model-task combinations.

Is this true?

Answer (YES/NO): NO